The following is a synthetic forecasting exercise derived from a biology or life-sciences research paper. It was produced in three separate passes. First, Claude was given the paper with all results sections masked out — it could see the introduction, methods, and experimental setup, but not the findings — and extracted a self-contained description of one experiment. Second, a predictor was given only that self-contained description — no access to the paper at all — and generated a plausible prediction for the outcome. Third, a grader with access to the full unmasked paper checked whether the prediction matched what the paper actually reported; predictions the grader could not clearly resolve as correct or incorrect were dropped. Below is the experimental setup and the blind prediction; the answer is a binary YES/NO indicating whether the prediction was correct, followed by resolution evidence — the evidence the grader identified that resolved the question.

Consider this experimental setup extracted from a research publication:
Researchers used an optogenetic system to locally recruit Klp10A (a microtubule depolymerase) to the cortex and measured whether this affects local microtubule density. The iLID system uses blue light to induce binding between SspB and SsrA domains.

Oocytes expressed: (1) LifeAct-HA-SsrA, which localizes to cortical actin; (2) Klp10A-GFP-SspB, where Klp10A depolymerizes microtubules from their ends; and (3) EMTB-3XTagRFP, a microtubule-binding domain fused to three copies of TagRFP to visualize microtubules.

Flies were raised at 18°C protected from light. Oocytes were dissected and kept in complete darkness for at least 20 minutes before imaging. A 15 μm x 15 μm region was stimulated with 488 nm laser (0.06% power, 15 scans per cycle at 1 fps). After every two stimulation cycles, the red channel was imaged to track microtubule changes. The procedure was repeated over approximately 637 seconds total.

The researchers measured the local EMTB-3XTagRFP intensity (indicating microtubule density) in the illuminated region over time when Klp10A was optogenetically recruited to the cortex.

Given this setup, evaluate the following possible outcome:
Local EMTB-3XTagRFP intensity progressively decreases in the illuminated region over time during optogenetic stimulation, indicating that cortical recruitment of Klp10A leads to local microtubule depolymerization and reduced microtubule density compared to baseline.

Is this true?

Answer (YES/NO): YES